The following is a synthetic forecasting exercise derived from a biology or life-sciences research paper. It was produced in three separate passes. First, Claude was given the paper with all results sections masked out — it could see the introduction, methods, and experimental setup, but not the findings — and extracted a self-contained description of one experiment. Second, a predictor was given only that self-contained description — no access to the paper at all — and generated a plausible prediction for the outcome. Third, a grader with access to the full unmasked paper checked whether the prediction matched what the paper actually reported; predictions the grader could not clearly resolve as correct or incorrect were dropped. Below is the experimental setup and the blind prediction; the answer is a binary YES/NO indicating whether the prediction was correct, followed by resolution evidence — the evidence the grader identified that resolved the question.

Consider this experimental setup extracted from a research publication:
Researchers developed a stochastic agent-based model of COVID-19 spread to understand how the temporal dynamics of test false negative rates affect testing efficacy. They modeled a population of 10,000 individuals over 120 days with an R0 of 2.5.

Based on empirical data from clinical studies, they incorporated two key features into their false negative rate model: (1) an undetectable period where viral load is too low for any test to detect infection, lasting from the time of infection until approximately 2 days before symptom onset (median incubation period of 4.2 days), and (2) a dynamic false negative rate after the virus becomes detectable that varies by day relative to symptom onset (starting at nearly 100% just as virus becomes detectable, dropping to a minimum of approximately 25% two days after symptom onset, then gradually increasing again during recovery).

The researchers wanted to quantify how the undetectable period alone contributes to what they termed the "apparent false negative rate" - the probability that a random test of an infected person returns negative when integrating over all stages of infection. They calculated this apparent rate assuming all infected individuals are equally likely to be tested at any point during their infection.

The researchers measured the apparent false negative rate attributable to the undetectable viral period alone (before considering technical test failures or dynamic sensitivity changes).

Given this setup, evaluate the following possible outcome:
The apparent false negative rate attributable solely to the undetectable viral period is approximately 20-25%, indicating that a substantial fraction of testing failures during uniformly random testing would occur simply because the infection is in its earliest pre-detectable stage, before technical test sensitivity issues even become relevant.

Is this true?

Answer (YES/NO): NO